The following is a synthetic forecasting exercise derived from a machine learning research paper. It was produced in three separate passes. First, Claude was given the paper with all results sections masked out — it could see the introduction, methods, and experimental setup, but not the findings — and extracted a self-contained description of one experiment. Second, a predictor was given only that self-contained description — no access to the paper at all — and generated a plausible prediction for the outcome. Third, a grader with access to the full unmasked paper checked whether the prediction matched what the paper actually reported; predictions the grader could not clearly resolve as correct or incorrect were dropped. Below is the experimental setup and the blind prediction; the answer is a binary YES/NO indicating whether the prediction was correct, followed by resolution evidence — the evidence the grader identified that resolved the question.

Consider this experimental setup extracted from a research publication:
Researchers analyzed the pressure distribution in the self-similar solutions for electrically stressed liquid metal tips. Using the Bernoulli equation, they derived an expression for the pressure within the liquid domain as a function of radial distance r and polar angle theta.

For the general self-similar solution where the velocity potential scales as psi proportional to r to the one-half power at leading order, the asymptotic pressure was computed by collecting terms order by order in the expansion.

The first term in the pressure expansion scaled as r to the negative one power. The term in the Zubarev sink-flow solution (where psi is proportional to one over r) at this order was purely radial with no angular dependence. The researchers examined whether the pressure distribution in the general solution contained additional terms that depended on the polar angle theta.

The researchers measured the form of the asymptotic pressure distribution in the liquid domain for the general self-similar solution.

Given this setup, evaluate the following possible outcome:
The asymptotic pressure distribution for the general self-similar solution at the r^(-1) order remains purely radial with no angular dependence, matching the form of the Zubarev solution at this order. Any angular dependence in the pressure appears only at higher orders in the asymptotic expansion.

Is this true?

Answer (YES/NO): NO